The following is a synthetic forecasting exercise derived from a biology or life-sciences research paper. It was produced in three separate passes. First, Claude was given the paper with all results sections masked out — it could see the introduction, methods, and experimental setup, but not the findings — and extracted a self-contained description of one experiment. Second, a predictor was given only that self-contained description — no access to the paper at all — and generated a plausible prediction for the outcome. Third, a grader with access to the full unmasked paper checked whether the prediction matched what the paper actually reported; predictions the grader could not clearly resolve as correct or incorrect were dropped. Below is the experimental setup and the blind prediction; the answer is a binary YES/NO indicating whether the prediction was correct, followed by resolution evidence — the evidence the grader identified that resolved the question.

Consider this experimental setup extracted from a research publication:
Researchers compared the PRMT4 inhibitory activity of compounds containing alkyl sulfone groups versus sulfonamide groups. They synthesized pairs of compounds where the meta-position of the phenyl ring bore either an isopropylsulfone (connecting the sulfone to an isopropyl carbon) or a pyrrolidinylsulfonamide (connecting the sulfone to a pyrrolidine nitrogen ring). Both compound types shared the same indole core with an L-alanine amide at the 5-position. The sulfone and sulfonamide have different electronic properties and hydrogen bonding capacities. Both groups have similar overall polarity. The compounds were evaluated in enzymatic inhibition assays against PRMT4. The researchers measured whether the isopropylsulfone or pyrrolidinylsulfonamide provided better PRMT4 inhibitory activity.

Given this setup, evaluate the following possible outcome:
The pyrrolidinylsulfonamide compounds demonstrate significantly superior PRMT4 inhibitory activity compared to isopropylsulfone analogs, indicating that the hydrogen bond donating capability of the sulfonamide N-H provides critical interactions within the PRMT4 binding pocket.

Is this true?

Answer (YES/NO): NO